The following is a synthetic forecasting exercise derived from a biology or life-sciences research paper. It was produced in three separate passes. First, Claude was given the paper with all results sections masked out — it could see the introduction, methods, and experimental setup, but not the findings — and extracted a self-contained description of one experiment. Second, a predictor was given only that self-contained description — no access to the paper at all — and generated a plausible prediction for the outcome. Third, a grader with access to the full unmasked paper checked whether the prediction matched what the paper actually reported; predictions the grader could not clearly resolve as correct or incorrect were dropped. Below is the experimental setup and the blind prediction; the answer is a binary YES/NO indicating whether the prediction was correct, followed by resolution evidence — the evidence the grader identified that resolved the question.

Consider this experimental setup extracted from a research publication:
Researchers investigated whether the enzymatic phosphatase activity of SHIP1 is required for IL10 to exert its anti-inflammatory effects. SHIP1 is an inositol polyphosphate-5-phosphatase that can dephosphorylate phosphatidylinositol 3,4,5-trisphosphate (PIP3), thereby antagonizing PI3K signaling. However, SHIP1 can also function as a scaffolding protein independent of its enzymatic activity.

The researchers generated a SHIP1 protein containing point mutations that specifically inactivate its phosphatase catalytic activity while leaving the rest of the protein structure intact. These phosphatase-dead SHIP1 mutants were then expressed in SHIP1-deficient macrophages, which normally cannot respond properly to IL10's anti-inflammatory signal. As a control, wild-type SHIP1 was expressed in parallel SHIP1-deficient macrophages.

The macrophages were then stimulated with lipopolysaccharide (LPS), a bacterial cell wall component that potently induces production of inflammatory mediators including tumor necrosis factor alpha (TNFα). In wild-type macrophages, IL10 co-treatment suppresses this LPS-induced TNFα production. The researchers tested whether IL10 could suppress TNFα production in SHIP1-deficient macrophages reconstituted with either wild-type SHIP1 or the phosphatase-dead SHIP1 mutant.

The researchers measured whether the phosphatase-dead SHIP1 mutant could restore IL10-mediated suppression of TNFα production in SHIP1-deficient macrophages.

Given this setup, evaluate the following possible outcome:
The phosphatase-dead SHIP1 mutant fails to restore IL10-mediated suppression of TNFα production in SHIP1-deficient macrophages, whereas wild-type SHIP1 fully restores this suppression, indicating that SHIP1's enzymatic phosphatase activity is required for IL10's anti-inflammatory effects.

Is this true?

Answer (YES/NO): NO